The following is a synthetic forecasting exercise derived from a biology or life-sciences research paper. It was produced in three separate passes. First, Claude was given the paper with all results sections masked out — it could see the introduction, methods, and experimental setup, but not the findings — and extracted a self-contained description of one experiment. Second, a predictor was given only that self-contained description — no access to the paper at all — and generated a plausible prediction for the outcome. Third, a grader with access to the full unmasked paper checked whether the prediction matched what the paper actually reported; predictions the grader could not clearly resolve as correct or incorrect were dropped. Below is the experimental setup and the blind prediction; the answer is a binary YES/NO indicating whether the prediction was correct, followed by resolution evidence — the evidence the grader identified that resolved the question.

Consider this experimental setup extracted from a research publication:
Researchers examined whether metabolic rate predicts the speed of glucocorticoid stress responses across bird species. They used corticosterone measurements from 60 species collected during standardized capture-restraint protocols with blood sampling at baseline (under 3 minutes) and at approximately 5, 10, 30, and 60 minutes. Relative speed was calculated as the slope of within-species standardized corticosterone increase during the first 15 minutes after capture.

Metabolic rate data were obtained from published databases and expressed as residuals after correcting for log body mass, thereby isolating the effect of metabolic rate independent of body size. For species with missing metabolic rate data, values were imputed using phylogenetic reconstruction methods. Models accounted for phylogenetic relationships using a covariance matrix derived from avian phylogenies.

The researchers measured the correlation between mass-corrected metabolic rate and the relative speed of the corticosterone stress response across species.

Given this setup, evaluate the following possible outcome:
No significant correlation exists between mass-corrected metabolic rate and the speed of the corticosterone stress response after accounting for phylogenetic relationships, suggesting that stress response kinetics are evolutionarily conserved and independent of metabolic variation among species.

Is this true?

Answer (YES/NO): YES